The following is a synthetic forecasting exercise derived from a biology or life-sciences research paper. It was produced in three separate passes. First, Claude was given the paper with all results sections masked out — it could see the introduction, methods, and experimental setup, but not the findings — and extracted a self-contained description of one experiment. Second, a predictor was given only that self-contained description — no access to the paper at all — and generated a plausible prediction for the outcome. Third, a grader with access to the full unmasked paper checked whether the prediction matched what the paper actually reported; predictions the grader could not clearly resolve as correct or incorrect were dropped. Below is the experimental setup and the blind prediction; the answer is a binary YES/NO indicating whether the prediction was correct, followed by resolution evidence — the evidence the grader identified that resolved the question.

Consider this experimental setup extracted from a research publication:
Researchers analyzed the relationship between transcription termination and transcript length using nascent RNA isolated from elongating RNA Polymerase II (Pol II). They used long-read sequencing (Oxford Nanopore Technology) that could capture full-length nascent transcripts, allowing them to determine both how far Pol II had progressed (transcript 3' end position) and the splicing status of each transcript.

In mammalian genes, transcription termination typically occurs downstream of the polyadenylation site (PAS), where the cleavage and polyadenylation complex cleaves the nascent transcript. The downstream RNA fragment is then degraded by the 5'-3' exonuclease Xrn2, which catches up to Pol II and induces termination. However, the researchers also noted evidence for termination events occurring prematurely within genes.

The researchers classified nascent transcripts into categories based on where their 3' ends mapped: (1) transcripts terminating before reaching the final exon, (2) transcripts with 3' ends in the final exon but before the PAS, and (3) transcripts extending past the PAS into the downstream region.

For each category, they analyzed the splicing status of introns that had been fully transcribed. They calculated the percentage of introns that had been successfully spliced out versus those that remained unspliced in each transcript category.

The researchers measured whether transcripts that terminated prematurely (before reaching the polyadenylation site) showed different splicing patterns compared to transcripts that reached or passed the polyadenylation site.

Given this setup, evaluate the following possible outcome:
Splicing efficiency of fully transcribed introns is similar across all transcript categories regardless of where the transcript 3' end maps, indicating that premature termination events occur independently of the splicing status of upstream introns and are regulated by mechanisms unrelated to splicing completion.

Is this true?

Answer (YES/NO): NO